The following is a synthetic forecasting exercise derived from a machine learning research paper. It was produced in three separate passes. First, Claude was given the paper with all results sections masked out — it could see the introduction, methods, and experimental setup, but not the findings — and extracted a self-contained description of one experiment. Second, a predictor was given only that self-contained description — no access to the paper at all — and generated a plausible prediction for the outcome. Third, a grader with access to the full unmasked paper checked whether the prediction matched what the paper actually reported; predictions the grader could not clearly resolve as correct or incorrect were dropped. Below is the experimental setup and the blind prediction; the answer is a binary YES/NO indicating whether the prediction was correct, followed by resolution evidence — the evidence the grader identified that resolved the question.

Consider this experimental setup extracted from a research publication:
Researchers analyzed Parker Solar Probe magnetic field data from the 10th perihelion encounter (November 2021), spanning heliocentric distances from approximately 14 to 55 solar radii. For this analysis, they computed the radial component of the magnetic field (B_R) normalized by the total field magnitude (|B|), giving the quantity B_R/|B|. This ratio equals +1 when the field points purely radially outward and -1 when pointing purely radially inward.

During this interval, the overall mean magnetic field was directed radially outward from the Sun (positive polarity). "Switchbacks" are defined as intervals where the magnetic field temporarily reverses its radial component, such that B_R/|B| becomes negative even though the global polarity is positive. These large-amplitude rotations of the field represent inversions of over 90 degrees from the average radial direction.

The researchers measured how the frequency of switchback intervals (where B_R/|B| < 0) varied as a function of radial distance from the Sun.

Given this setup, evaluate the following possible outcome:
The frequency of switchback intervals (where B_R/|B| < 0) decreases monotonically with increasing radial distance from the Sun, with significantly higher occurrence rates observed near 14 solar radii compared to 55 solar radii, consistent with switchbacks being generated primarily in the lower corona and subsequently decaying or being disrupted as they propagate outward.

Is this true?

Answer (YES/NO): NO